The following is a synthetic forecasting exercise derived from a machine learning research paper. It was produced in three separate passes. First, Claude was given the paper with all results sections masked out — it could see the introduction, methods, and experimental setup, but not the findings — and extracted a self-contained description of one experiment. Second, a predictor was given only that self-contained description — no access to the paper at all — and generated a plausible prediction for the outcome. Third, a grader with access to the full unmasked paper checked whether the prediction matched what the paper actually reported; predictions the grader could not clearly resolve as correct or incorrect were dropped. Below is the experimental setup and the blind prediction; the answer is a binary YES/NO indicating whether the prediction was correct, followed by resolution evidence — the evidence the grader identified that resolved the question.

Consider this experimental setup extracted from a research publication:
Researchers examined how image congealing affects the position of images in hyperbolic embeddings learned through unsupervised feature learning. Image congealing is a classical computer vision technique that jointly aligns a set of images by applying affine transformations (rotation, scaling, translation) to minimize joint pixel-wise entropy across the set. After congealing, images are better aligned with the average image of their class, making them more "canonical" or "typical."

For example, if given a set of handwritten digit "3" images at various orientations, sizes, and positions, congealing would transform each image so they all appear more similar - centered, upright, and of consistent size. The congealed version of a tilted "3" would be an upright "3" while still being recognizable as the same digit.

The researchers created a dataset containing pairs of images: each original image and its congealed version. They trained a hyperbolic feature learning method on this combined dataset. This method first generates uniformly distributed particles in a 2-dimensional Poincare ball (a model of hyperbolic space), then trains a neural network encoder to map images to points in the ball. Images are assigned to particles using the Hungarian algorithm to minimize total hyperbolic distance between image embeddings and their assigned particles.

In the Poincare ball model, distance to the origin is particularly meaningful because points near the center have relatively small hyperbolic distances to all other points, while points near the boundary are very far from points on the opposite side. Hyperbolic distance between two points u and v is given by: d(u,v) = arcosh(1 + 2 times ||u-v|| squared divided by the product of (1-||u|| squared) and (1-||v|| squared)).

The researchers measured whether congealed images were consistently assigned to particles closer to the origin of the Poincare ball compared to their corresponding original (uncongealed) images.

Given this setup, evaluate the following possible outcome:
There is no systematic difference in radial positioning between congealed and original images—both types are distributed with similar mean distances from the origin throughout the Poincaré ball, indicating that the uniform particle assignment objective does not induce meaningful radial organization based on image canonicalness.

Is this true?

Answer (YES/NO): NO